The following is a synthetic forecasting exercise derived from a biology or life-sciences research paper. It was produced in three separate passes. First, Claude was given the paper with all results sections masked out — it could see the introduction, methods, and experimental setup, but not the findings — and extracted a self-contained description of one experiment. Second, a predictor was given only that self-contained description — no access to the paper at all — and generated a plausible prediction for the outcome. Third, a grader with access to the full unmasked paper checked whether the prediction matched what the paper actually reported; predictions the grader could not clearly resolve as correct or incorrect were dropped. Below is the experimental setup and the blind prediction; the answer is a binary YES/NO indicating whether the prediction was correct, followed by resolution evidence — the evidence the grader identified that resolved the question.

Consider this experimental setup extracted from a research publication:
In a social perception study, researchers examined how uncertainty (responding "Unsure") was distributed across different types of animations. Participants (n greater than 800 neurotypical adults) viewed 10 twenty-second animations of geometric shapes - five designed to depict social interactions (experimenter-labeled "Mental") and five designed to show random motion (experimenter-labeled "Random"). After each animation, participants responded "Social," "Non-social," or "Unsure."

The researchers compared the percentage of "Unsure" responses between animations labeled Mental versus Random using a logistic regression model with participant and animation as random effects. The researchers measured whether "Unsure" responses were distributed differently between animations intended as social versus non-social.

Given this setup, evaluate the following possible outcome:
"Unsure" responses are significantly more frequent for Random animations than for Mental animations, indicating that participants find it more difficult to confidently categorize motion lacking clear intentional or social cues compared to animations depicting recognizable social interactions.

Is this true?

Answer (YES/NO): YES